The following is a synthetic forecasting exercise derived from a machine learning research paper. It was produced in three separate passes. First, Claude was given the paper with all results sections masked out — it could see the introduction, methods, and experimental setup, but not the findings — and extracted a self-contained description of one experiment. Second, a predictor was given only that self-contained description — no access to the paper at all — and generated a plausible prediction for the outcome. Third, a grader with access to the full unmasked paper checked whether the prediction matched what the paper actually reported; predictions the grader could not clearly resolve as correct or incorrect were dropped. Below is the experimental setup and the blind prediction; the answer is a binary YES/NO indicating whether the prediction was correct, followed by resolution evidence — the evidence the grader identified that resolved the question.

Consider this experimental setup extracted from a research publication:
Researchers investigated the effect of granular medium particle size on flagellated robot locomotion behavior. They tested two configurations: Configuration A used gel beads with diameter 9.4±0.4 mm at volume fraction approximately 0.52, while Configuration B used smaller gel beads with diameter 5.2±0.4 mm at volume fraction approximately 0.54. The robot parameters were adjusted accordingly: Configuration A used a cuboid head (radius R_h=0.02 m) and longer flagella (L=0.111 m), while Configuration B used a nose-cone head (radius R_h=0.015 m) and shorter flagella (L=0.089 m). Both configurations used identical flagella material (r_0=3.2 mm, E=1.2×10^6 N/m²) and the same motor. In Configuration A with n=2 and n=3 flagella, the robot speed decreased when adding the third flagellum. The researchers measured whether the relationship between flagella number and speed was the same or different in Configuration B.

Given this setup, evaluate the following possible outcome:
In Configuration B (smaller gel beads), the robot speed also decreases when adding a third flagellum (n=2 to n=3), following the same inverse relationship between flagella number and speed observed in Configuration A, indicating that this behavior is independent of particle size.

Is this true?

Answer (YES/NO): NO